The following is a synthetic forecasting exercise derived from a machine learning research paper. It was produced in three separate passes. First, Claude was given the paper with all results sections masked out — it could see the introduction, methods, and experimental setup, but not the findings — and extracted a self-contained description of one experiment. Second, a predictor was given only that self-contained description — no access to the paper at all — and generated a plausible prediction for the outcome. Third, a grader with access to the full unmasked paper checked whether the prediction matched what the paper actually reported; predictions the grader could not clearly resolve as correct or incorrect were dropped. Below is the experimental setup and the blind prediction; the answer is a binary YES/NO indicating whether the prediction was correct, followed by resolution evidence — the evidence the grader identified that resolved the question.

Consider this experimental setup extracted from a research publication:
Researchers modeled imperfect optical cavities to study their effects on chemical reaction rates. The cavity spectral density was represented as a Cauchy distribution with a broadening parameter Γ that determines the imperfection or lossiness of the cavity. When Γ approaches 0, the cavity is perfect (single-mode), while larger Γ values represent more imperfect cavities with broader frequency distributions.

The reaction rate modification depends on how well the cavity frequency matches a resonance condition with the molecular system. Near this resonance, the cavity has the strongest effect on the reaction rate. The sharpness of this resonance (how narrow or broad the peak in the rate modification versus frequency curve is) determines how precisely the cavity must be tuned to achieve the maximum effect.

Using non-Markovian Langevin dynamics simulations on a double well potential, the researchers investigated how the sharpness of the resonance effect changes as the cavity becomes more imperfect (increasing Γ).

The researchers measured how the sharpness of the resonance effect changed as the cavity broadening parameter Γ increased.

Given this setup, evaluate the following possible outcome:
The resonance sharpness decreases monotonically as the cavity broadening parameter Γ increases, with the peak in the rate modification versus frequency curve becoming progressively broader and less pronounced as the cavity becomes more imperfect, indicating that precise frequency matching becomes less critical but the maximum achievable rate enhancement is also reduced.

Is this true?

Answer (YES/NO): NO